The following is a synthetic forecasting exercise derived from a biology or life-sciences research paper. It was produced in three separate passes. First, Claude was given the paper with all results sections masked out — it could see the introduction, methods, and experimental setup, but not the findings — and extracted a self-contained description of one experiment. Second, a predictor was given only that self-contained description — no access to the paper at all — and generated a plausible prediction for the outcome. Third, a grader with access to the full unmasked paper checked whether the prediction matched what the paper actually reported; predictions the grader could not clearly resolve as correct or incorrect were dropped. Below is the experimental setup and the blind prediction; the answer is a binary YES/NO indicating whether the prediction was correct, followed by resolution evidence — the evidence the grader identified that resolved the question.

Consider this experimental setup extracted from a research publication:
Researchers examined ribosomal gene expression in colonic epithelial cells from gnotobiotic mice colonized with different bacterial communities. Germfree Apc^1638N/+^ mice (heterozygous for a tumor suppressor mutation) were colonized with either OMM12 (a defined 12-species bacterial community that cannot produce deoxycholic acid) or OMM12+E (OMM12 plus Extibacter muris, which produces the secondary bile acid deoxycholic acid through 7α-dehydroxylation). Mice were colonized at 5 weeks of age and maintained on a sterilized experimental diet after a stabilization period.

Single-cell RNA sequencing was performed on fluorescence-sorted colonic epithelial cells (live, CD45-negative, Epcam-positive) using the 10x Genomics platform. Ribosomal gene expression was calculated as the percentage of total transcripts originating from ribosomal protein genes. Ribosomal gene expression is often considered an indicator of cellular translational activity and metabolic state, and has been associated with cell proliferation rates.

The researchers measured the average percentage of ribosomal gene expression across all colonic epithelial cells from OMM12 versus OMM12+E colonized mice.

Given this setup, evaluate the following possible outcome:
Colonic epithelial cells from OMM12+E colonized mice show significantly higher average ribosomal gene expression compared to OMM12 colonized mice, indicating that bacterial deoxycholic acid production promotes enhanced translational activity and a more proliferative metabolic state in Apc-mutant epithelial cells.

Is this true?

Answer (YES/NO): NO